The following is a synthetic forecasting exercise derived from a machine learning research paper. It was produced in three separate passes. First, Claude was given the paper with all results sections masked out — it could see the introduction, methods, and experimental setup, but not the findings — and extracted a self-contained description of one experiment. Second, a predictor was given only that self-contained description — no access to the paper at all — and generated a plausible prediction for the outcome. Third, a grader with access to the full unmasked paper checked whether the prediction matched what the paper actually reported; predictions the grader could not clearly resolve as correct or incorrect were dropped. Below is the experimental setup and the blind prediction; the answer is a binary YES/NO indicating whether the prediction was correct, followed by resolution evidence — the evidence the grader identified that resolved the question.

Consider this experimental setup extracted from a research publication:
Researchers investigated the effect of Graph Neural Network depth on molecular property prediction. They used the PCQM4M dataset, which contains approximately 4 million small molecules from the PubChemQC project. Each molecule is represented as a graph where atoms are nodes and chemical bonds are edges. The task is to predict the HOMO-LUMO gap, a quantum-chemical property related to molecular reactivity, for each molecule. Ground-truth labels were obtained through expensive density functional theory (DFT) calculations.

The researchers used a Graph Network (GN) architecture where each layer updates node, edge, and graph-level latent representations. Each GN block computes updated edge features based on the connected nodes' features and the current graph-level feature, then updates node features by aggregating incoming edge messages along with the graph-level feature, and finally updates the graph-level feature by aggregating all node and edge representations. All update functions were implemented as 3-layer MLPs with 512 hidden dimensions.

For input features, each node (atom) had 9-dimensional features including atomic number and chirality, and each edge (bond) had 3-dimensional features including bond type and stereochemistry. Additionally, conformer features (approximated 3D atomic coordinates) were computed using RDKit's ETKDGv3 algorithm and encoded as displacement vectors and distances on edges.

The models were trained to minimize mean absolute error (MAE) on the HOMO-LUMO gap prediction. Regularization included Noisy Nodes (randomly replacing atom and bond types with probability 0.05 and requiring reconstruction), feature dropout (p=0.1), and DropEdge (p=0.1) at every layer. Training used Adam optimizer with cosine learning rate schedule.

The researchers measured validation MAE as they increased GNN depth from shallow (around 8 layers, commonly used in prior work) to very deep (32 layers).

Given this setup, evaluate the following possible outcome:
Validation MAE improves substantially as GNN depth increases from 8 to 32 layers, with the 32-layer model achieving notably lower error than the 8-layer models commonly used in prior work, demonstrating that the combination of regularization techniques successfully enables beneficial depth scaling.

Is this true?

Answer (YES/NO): YES